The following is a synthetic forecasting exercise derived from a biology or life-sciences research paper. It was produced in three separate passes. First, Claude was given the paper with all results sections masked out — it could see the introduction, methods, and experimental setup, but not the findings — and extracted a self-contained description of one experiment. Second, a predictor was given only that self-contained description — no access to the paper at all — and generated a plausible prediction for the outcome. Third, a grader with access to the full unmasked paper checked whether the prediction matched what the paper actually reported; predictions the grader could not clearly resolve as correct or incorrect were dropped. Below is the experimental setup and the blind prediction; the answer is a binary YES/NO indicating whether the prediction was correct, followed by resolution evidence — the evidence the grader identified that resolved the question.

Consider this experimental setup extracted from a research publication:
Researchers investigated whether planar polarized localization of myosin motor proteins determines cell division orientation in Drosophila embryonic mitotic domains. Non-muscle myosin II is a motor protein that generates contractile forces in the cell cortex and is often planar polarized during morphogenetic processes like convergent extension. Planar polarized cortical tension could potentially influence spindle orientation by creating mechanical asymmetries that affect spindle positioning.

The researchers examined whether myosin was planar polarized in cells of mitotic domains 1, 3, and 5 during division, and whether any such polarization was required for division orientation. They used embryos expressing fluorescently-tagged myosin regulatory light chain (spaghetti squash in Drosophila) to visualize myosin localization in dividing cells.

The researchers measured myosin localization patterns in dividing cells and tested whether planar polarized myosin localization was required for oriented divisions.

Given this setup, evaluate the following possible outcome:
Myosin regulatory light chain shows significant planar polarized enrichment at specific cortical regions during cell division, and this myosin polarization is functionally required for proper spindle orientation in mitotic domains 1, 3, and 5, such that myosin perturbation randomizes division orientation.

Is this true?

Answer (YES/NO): NO